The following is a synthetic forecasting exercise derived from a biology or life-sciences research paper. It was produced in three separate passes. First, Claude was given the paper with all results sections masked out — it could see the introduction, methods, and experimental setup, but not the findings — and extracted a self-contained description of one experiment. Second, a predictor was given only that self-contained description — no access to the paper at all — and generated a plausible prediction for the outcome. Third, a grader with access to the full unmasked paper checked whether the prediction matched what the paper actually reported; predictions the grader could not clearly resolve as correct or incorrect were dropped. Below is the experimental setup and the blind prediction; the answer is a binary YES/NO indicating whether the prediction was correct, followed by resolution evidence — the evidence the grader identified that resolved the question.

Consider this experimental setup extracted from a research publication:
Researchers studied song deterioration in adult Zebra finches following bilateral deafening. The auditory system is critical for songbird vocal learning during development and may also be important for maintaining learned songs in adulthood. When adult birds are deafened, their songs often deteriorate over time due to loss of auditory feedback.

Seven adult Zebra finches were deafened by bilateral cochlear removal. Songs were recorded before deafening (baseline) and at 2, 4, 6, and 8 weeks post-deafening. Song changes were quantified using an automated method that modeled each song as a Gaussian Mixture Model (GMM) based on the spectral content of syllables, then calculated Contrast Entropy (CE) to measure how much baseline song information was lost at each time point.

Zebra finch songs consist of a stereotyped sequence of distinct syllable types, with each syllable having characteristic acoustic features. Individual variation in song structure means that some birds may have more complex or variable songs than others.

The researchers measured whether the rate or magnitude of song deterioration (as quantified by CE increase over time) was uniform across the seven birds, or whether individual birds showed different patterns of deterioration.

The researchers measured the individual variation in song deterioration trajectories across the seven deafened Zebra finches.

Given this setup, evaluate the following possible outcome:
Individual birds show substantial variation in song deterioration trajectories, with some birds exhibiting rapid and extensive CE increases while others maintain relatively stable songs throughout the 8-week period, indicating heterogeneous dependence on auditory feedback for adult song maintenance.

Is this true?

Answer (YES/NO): YES